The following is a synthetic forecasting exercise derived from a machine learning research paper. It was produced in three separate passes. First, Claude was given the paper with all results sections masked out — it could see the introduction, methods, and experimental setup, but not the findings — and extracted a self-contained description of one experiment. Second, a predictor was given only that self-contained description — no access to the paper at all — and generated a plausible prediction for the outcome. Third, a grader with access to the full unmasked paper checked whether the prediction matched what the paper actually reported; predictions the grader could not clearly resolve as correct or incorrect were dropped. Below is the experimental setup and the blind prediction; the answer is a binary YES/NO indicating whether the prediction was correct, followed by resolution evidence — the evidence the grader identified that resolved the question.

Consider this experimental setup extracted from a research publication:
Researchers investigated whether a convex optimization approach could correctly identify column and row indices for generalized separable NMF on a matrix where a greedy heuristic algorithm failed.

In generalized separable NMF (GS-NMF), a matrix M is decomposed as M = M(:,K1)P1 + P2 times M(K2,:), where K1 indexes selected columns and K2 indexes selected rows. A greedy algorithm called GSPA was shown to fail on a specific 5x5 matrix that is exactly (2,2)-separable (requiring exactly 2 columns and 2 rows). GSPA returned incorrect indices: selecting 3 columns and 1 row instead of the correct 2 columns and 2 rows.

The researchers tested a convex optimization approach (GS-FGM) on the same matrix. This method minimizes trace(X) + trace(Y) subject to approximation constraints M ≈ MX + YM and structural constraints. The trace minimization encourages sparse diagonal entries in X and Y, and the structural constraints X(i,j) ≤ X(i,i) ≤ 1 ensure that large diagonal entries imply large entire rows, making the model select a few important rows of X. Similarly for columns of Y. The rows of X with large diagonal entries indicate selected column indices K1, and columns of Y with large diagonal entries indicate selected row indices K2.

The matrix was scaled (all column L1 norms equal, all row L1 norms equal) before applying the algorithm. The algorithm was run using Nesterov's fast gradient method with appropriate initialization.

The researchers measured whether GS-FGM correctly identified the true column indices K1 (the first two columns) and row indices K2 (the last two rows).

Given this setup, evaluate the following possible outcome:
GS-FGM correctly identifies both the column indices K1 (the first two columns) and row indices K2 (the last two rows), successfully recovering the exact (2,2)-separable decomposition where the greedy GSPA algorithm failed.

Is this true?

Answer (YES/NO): YES